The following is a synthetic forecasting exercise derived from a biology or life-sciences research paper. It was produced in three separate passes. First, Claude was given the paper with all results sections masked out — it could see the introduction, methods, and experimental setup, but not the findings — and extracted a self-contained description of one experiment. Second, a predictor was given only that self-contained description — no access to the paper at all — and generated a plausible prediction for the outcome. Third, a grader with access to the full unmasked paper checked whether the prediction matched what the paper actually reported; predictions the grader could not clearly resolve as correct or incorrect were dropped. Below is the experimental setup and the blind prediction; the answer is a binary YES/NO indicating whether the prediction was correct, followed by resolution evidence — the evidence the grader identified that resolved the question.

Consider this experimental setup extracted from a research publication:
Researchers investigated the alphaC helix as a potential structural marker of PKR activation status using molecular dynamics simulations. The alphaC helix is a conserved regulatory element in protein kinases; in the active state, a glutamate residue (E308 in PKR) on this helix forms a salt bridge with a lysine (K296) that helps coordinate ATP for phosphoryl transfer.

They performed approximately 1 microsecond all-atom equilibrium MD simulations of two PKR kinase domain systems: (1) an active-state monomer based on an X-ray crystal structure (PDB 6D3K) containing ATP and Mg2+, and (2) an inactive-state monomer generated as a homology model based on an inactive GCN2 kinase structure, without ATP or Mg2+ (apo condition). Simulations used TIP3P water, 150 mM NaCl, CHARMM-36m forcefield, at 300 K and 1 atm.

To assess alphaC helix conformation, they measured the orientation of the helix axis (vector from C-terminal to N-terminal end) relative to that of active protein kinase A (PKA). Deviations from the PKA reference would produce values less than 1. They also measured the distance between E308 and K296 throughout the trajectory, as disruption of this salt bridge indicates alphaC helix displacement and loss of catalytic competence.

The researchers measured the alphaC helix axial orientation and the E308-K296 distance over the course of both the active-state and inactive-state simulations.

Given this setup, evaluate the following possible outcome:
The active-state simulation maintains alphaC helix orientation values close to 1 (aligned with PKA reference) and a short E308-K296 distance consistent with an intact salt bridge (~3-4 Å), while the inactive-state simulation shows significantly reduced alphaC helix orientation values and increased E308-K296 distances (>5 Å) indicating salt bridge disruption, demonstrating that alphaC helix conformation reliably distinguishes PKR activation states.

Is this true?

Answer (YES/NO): YES